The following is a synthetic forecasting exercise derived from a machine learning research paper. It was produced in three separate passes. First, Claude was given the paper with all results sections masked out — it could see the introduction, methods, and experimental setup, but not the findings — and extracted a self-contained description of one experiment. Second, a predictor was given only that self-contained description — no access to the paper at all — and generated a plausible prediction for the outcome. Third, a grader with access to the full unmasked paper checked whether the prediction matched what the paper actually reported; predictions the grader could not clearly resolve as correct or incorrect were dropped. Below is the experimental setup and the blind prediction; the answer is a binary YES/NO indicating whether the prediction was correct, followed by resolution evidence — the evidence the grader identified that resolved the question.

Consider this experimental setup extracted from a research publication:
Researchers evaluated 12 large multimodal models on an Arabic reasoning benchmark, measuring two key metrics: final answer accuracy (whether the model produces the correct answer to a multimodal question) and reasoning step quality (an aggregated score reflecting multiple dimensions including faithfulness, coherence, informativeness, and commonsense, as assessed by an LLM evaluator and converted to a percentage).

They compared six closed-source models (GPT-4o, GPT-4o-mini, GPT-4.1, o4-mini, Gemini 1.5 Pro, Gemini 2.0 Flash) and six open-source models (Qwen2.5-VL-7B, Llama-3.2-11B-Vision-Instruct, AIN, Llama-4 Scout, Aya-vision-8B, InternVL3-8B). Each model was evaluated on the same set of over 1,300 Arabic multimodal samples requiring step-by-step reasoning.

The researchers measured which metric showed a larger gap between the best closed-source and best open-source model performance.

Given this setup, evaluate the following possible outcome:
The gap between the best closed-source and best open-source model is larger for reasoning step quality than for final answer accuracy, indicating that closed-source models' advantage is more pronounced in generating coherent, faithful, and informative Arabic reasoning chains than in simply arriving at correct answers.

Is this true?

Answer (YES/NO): NO